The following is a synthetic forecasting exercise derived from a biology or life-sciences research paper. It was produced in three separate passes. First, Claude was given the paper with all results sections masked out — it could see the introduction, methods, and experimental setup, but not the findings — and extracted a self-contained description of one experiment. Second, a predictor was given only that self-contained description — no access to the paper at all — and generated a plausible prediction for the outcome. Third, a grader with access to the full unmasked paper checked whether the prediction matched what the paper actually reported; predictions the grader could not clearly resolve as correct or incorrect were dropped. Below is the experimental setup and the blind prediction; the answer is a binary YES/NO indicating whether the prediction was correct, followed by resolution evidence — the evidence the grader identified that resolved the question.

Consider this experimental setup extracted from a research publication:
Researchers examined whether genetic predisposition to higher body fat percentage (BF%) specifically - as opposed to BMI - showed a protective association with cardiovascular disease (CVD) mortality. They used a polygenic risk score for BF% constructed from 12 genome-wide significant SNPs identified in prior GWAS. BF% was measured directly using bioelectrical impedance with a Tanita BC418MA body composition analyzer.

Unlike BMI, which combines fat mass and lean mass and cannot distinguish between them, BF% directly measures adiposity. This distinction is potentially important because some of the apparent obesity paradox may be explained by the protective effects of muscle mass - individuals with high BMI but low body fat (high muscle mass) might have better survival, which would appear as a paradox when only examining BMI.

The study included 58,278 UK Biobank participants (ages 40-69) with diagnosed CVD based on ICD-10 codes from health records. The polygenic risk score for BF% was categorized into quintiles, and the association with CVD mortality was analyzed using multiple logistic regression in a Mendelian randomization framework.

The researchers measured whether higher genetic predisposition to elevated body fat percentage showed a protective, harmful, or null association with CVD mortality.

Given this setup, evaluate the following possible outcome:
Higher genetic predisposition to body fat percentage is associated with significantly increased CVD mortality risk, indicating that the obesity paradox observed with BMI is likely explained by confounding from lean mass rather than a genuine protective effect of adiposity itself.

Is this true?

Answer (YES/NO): NO